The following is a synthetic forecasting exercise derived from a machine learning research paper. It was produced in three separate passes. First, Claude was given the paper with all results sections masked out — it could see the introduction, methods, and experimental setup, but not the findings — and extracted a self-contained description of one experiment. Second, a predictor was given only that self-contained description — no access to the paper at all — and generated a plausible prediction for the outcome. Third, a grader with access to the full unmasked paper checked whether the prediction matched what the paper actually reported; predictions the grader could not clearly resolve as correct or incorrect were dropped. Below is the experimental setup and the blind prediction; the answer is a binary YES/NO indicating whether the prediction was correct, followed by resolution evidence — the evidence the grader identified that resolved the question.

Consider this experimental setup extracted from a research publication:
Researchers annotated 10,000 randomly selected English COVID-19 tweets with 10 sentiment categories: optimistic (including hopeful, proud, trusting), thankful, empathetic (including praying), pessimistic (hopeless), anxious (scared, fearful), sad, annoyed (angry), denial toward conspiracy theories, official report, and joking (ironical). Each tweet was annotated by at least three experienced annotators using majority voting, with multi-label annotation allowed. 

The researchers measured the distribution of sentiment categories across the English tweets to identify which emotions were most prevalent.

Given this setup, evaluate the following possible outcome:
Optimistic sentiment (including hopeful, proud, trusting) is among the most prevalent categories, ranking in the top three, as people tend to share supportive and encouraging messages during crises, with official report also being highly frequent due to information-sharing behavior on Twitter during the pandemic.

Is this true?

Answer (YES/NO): NO